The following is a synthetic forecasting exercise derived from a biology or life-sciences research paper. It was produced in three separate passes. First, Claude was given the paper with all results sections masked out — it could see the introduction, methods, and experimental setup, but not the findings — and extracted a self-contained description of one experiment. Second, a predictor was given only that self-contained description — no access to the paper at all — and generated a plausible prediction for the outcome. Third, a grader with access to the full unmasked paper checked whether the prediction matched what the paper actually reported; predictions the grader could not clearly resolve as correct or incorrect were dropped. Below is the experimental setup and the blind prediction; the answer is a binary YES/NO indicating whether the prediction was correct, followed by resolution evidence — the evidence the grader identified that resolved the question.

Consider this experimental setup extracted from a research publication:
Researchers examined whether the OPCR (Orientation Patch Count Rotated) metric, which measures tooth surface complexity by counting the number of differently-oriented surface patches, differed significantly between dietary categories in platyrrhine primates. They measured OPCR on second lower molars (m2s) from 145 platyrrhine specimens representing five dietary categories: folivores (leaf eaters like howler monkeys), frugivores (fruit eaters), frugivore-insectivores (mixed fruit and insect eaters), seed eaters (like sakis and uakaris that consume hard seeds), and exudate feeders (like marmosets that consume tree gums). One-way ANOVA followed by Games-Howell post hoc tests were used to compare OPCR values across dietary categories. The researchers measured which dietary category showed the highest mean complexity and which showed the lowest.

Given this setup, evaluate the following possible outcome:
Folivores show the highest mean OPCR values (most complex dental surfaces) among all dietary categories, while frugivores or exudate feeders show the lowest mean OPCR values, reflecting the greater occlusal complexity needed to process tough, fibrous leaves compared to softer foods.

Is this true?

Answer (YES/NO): NO